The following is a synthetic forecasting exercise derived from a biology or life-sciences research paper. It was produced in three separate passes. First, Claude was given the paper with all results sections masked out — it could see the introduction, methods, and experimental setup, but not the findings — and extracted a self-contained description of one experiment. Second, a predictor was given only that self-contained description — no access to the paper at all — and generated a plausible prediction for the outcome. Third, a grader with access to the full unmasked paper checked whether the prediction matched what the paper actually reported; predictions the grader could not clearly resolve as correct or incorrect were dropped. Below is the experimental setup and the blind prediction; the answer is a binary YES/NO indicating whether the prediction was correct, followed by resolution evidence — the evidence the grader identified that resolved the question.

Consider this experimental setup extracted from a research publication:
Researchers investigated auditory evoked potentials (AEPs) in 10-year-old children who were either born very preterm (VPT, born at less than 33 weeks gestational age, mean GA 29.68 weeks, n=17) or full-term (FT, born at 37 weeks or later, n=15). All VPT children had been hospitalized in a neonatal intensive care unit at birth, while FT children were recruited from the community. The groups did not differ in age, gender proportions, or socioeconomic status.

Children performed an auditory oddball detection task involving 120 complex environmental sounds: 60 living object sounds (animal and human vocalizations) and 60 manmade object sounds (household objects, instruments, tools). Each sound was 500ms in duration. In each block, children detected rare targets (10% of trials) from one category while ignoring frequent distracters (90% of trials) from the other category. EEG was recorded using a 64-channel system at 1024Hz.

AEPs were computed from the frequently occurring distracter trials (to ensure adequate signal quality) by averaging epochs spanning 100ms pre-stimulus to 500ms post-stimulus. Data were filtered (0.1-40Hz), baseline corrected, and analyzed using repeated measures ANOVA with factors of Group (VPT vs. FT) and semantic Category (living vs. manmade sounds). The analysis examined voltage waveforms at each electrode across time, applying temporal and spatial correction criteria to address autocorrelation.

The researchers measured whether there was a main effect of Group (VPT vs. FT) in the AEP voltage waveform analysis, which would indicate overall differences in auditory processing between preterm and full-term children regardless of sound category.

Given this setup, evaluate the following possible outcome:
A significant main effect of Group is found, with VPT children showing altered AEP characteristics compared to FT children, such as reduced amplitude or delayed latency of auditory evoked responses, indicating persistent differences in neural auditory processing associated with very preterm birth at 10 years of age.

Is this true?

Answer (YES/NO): YES